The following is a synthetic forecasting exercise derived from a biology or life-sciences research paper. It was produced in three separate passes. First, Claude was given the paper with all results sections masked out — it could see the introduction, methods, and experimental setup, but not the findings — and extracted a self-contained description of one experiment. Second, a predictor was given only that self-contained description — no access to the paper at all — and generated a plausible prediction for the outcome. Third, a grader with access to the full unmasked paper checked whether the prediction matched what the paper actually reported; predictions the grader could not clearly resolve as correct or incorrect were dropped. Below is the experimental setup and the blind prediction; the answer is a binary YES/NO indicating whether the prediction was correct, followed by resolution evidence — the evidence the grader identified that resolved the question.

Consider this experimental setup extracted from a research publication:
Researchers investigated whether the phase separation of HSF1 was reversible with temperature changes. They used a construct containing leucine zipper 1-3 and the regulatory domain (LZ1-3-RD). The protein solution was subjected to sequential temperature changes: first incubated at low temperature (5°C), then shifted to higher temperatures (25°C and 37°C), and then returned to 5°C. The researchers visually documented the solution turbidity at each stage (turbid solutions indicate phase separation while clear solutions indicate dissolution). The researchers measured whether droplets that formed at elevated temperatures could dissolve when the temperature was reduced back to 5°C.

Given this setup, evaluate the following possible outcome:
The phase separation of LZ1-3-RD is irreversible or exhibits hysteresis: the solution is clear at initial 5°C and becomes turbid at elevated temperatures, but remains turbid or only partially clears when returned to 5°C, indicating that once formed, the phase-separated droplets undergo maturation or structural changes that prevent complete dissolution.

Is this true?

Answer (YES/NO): NO